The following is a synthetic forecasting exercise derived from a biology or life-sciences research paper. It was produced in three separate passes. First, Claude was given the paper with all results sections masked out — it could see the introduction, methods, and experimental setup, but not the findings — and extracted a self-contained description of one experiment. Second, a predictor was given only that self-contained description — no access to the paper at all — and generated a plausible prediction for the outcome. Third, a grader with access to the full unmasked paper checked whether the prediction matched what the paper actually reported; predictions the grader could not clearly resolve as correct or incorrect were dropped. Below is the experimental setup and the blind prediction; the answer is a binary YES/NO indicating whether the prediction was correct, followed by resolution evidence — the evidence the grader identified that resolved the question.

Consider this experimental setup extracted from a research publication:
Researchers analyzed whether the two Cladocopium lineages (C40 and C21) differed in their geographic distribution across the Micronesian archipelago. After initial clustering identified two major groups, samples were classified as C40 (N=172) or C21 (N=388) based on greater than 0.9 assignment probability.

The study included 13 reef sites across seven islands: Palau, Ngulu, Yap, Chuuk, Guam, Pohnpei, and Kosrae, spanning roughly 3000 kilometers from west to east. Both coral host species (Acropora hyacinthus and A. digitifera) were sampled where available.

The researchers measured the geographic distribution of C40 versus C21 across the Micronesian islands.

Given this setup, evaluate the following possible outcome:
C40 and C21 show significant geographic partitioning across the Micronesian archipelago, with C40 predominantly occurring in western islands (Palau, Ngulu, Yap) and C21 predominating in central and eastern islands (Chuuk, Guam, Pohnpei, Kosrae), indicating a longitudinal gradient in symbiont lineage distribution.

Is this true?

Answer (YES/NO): NO